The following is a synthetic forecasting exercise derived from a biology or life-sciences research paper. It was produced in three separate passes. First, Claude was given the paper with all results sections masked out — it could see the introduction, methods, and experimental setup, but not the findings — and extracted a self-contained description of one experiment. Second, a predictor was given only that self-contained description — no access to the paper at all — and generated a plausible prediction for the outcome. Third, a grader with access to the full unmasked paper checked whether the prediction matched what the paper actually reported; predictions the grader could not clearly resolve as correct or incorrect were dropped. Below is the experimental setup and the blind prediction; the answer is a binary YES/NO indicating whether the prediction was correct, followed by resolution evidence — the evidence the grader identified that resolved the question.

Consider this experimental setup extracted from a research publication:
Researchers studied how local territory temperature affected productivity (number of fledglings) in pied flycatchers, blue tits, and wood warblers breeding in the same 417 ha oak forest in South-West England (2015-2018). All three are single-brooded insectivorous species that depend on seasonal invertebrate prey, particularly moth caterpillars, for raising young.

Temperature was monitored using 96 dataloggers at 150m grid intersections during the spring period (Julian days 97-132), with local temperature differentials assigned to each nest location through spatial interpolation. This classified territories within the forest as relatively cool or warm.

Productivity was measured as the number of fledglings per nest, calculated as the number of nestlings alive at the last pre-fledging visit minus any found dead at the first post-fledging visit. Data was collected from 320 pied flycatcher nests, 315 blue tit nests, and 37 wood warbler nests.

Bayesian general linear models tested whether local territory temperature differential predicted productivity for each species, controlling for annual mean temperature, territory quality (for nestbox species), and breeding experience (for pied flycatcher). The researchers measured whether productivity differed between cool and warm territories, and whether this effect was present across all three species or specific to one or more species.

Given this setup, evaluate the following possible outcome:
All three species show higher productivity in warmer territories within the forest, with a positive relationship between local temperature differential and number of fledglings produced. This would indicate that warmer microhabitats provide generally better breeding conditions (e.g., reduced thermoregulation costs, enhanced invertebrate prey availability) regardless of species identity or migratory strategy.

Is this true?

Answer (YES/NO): NO